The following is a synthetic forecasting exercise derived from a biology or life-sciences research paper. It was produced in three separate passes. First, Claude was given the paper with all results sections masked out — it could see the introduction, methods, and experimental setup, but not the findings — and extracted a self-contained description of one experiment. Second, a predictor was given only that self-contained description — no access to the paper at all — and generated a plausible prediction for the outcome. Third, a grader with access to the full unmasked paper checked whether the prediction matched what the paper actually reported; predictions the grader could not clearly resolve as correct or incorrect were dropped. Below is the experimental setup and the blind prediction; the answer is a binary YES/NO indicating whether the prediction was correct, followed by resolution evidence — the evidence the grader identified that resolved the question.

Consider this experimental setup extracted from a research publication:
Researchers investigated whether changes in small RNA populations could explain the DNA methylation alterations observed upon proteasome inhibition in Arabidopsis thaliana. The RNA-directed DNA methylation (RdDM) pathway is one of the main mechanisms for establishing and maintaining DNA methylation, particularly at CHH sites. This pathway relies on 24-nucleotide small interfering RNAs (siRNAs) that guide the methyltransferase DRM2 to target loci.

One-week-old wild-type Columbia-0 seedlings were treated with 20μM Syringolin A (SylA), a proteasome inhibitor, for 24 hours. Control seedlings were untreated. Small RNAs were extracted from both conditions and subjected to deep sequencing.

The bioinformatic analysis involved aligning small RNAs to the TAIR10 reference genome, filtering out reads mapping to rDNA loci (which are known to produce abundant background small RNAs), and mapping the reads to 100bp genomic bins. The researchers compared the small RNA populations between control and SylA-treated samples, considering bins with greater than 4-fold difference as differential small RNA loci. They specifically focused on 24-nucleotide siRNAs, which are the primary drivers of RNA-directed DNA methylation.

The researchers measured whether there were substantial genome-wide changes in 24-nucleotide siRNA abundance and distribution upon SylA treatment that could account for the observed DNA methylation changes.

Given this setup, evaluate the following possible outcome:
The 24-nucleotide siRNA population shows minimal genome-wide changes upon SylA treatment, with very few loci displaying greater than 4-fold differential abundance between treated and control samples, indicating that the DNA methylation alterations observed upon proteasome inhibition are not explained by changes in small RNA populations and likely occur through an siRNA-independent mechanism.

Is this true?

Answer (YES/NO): NO